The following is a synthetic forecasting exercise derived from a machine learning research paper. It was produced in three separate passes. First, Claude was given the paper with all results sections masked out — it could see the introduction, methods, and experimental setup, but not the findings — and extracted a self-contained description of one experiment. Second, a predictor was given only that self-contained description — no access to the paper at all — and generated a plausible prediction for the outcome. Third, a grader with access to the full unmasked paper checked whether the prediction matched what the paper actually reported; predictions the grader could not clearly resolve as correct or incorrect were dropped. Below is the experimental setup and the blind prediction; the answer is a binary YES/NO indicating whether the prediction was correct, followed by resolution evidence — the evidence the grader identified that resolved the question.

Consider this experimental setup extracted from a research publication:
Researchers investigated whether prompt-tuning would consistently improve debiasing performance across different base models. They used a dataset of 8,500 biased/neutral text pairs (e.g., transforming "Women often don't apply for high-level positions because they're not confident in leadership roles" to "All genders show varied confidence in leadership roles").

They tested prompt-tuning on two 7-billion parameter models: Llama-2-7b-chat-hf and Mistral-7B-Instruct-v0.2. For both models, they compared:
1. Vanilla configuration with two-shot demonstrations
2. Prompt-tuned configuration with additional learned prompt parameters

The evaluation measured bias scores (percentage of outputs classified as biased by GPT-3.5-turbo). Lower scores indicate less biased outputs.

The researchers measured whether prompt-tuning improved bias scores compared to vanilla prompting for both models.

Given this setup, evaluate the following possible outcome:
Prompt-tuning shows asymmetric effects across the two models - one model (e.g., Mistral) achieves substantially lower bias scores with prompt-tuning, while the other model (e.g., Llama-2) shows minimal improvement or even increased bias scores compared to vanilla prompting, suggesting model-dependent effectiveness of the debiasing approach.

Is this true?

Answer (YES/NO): NO